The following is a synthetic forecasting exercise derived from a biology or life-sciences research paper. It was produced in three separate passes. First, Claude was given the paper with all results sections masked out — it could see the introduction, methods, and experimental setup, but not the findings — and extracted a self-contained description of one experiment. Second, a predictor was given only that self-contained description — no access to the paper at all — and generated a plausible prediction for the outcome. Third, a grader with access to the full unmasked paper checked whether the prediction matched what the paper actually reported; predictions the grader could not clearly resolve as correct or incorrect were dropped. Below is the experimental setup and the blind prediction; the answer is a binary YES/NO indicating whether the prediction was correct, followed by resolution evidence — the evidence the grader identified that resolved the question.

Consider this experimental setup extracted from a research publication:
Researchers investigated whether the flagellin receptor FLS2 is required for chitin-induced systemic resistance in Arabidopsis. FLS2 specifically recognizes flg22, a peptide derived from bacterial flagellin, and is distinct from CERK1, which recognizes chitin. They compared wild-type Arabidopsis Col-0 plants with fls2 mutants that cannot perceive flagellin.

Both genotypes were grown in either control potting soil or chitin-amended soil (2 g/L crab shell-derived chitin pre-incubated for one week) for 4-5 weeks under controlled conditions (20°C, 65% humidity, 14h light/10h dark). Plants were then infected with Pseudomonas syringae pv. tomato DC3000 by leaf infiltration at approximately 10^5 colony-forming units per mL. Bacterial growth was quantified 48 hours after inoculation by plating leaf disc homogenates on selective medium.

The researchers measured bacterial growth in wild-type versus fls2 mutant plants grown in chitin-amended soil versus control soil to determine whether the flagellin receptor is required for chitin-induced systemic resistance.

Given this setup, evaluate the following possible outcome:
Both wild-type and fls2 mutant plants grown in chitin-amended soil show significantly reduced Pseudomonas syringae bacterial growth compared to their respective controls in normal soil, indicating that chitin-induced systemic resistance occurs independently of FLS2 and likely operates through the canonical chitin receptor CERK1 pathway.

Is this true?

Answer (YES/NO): NO